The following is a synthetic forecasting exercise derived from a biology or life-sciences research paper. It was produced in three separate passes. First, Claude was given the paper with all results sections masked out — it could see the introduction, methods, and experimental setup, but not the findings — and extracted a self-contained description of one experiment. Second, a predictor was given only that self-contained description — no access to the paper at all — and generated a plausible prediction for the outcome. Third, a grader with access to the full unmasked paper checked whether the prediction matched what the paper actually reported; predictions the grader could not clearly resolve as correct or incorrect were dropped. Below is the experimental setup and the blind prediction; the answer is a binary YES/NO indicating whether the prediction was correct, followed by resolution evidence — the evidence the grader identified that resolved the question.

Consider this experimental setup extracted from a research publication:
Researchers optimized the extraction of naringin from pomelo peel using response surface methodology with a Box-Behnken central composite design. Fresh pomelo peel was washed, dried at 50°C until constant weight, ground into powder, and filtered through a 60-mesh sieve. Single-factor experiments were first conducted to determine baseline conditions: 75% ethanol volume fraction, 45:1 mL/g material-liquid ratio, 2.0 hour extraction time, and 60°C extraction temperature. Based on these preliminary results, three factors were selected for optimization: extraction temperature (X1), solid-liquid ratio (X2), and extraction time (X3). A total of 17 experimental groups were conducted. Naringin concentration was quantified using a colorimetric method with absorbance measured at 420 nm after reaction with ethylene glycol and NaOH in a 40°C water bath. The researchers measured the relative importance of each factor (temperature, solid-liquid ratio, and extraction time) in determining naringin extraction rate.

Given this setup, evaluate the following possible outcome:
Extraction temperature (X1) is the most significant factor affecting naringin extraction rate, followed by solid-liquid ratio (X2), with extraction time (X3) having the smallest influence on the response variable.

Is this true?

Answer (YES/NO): NO